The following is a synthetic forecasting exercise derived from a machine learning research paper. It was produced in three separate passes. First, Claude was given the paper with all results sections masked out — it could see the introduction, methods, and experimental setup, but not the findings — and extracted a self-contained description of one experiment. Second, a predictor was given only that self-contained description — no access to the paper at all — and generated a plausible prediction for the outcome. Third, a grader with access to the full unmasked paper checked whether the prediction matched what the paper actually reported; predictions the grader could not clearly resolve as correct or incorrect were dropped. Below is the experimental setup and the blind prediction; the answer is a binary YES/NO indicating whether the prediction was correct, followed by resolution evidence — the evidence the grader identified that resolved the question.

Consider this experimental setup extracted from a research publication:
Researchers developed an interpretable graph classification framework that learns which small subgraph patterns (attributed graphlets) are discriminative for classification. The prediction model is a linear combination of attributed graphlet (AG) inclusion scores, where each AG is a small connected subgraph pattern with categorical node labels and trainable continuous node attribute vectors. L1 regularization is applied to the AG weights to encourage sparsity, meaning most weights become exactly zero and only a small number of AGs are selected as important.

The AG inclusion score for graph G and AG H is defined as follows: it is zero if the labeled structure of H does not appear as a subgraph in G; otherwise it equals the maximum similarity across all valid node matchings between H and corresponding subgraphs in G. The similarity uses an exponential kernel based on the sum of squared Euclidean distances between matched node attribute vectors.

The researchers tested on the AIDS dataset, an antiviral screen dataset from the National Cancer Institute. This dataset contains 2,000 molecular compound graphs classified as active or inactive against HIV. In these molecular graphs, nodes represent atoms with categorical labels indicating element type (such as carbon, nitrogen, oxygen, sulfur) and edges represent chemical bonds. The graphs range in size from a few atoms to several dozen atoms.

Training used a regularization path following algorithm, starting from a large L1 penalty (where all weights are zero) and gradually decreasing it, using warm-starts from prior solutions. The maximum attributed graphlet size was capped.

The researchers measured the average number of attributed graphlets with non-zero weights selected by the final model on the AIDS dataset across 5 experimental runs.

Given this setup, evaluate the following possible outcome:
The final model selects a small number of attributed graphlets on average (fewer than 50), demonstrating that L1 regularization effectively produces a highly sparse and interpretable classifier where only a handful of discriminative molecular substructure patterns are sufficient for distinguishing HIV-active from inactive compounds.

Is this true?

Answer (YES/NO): NO